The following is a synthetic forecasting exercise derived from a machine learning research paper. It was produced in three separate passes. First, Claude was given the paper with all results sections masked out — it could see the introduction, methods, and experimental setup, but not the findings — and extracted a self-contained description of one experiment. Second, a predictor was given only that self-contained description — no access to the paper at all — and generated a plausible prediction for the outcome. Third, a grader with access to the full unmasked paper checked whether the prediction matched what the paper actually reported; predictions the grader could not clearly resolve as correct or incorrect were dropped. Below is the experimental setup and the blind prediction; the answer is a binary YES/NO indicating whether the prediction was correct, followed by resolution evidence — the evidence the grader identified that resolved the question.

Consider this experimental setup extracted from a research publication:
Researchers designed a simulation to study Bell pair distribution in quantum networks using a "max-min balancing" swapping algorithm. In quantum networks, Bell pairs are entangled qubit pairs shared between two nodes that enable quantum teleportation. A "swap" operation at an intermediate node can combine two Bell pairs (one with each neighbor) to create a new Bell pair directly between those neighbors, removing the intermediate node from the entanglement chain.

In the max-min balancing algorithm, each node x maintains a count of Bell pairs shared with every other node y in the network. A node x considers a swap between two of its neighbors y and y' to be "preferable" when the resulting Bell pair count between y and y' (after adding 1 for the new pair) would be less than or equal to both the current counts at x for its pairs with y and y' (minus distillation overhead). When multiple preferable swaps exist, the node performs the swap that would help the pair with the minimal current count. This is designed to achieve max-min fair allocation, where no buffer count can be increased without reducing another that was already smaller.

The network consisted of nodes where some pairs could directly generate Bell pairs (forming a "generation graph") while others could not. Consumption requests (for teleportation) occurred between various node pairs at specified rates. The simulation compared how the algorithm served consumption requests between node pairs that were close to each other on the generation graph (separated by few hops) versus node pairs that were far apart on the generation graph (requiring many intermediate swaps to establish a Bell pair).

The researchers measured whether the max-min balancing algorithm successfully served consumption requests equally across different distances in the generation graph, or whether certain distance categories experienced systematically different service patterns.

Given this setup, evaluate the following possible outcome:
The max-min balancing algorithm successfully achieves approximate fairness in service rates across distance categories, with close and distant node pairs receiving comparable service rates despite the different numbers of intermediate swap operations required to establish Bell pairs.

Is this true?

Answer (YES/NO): NO